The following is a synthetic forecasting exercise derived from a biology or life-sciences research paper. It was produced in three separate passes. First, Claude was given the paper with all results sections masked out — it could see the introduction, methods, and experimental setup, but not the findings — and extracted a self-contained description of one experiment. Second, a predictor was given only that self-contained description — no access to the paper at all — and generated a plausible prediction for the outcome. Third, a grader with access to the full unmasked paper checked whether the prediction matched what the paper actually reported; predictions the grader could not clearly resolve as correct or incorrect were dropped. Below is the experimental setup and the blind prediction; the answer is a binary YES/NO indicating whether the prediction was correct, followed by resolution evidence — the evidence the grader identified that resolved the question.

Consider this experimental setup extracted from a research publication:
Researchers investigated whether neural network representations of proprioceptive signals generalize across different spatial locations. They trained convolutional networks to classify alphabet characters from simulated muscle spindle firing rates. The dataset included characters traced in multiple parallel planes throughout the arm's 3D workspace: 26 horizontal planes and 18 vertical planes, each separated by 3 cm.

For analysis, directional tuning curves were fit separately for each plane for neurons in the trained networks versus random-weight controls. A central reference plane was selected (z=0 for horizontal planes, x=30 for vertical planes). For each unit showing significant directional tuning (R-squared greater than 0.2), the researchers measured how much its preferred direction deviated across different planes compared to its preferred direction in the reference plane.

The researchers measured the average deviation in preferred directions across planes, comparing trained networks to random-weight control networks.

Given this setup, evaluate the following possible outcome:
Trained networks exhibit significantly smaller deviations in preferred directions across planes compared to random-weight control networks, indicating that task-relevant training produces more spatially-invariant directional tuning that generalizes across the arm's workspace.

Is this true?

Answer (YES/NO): NO